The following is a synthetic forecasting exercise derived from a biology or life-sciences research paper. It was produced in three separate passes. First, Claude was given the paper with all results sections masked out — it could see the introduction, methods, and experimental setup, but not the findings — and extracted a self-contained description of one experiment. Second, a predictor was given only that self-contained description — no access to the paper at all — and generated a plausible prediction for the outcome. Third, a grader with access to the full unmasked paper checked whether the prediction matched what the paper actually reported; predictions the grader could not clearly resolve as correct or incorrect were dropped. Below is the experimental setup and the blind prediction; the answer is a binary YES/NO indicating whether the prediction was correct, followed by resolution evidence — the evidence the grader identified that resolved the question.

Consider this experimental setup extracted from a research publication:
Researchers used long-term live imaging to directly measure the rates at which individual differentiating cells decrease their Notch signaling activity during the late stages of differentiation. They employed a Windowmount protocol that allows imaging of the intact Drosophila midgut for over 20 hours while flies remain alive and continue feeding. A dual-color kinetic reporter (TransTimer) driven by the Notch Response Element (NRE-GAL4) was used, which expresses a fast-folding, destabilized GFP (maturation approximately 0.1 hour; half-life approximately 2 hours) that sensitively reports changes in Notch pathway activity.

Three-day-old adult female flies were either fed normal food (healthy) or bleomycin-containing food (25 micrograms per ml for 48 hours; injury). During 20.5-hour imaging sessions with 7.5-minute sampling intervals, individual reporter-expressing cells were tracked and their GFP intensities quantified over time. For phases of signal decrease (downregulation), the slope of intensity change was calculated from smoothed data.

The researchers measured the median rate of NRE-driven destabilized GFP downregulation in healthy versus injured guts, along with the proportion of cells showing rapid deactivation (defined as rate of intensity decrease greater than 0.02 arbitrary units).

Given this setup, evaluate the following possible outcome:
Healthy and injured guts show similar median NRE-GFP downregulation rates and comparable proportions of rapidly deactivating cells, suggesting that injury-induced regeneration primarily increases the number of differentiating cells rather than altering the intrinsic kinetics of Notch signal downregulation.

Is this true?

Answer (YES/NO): NO